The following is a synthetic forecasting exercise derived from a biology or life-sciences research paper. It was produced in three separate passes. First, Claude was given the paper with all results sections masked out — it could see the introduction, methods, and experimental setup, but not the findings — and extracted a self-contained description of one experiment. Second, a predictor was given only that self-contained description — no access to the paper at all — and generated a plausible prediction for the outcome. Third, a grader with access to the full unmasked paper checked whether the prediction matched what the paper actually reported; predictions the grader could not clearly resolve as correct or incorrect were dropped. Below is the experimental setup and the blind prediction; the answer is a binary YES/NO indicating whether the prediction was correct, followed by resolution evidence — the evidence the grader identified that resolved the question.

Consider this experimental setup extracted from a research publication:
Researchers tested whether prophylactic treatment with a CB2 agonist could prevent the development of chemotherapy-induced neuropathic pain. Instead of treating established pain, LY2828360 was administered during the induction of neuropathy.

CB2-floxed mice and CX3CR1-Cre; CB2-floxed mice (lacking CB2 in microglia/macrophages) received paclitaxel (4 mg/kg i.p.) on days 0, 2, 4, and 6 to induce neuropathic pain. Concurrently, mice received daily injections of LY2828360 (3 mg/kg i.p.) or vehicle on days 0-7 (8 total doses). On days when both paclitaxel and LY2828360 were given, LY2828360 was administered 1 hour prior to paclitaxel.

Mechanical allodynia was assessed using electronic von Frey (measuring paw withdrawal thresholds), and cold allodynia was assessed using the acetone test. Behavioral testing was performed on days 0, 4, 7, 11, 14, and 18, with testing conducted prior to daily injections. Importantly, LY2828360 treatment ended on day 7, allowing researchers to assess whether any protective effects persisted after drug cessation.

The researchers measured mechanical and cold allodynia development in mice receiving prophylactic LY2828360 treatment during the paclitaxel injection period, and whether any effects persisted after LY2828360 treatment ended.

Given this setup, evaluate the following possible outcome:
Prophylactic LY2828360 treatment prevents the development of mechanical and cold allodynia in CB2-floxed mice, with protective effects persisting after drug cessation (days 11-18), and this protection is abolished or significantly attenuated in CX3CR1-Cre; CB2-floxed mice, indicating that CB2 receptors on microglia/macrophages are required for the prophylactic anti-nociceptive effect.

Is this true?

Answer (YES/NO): NO